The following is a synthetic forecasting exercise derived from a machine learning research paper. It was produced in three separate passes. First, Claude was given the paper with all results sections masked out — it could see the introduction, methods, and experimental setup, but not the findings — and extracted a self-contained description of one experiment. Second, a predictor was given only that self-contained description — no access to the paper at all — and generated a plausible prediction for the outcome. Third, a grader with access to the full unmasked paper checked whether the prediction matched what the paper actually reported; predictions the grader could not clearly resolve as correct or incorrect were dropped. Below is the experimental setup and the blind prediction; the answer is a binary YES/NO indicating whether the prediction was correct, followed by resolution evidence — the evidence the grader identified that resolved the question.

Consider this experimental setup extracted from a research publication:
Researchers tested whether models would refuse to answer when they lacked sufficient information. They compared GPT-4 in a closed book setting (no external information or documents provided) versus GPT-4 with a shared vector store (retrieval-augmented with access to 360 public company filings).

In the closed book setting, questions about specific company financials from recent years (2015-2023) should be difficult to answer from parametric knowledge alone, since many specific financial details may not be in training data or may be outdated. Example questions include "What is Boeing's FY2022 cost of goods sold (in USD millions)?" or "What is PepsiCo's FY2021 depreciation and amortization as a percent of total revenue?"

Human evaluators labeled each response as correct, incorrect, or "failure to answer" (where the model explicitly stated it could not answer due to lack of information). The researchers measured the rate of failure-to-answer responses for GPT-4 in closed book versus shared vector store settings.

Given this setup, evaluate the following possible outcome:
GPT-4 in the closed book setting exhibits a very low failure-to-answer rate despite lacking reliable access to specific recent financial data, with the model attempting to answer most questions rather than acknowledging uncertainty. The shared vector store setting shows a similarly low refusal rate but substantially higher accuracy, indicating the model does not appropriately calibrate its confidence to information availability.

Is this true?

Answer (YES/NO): NO